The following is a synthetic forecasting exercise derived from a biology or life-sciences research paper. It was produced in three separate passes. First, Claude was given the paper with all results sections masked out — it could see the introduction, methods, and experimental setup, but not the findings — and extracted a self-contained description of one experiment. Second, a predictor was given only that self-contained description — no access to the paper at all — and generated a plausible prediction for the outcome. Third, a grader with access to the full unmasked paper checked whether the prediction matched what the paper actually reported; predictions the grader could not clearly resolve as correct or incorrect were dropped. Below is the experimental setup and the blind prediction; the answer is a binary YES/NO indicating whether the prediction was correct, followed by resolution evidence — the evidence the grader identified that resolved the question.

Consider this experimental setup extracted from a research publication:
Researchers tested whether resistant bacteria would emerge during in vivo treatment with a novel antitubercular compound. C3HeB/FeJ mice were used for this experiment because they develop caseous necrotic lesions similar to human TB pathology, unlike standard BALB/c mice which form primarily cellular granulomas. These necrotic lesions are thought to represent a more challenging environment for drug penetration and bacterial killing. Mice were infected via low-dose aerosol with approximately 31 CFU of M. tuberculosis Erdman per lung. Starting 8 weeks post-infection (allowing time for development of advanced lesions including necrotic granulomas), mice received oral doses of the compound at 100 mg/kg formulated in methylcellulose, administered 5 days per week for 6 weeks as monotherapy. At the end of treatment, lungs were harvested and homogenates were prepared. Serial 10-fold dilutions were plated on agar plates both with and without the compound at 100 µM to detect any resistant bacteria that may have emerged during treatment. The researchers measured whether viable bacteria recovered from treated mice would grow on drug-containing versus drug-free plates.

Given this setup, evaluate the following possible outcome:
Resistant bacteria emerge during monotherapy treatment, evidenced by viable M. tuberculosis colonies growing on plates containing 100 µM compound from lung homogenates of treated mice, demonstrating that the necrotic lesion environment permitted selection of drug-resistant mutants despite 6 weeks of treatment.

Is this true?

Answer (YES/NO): YES